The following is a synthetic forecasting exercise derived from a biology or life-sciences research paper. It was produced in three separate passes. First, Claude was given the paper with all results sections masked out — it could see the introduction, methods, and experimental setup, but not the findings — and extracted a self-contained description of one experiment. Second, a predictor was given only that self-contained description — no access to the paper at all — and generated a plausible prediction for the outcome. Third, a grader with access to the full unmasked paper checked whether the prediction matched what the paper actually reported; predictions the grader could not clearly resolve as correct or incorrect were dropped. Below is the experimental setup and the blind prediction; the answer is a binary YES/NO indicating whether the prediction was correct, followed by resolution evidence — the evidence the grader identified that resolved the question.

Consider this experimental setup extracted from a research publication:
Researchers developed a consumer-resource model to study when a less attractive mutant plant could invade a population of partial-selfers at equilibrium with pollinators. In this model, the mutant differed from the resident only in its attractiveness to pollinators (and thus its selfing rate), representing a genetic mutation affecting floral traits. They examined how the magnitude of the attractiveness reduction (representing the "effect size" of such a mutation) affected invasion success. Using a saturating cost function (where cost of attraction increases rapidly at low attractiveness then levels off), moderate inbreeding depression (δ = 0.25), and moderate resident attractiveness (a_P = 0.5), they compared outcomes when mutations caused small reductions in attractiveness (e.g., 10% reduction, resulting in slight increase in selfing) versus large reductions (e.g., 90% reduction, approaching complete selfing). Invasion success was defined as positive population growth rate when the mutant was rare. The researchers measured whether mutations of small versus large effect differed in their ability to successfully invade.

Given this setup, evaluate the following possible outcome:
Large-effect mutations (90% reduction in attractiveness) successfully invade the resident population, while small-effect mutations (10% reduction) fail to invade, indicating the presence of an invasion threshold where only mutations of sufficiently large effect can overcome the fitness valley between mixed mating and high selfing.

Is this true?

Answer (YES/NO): NO